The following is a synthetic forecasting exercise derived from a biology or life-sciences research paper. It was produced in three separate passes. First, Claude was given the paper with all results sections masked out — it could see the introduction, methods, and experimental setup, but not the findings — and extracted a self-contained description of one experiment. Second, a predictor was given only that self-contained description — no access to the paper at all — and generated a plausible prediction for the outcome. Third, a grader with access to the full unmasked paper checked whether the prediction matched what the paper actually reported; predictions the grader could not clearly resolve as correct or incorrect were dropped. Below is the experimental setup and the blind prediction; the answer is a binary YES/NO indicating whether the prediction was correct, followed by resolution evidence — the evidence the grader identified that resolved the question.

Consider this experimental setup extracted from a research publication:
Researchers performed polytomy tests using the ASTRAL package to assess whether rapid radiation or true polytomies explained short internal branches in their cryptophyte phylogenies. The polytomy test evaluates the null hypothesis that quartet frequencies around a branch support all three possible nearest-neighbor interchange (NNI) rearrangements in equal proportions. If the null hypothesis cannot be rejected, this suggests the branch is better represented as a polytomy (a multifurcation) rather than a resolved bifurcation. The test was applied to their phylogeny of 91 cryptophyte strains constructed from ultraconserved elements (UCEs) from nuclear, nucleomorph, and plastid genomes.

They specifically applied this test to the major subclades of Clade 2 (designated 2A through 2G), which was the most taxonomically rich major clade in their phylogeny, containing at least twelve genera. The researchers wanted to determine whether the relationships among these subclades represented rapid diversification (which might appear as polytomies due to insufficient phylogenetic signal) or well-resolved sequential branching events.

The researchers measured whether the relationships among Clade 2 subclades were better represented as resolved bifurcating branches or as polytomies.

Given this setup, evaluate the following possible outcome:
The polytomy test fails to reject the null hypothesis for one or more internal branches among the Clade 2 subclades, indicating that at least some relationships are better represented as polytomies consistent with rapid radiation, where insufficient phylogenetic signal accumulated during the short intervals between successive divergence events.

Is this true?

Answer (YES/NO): YES